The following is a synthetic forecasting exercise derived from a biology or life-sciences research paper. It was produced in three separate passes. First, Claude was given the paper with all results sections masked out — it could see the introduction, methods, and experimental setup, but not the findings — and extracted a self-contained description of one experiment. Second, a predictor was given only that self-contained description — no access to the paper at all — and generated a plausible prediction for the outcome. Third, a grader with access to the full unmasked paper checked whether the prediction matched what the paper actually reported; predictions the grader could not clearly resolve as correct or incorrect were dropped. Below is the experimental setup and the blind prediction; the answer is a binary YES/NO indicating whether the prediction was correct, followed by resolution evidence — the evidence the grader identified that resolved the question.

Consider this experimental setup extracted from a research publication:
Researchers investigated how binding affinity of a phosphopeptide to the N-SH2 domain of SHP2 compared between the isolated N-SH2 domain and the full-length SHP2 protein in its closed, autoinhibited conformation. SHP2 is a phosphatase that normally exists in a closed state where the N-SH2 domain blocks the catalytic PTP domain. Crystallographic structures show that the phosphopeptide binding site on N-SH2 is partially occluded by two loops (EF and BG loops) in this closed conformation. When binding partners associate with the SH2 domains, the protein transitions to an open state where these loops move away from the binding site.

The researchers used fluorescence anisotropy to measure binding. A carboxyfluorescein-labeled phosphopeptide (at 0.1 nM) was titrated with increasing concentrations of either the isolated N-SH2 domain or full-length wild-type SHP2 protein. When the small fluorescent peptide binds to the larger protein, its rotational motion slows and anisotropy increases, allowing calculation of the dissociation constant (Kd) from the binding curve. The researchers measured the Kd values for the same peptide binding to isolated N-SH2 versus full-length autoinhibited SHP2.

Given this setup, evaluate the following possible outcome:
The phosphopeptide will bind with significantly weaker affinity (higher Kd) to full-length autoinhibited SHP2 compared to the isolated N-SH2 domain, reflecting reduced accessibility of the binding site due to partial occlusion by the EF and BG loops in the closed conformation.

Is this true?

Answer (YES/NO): YES